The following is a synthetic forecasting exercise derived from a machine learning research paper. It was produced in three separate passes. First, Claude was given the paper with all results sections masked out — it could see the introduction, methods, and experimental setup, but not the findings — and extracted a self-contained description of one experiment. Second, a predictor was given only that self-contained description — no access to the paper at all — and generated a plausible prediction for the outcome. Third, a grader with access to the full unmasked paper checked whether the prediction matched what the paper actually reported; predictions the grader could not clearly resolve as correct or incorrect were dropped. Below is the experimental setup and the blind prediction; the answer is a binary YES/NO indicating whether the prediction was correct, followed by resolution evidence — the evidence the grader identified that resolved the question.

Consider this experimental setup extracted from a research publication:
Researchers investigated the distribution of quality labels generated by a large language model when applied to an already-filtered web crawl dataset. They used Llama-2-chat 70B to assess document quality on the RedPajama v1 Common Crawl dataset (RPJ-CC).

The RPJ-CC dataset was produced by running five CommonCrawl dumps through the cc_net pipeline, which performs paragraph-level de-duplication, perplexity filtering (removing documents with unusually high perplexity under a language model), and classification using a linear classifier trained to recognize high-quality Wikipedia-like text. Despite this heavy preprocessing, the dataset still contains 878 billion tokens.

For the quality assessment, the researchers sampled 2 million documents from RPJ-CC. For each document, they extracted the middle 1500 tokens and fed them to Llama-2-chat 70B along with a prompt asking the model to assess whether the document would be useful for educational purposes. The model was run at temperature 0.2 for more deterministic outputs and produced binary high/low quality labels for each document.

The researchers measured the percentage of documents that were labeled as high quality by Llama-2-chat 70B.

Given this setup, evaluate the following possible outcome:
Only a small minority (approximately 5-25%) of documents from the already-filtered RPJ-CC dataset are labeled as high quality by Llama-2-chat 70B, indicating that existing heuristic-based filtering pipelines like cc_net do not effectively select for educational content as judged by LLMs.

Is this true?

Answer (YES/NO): YES